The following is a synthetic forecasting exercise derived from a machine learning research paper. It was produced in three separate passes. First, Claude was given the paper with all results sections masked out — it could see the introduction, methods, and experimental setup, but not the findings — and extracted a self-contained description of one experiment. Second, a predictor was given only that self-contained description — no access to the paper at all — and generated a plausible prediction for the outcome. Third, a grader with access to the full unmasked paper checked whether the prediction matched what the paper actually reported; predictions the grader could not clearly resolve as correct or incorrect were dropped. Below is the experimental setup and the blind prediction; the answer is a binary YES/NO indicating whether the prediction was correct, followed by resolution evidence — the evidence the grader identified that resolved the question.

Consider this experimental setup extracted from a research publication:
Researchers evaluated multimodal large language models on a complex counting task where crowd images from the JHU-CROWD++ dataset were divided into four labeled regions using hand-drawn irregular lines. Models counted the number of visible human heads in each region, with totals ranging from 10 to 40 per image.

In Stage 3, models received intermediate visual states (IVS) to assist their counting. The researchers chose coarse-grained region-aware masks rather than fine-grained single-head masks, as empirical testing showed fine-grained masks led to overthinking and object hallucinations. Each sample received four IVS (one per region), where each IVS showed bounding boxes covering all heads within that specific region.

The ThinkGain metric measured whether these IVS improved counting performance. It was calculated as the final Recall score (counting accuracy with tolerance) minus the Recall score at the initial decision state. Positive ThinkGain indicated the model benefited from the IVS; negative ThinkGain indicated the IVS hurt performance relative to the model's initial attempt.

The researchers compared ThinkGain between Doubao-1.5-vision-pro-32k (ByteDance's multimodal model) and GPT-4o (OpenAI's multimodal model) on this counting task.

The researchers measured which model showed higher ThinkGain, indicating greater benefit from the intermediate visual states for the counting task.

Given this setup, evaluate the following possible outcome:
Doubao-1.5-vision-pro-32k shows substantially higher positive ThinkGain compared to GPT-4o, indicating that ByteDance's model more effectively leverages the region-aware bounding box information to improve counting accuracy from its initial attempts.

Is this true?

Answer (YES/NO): NO